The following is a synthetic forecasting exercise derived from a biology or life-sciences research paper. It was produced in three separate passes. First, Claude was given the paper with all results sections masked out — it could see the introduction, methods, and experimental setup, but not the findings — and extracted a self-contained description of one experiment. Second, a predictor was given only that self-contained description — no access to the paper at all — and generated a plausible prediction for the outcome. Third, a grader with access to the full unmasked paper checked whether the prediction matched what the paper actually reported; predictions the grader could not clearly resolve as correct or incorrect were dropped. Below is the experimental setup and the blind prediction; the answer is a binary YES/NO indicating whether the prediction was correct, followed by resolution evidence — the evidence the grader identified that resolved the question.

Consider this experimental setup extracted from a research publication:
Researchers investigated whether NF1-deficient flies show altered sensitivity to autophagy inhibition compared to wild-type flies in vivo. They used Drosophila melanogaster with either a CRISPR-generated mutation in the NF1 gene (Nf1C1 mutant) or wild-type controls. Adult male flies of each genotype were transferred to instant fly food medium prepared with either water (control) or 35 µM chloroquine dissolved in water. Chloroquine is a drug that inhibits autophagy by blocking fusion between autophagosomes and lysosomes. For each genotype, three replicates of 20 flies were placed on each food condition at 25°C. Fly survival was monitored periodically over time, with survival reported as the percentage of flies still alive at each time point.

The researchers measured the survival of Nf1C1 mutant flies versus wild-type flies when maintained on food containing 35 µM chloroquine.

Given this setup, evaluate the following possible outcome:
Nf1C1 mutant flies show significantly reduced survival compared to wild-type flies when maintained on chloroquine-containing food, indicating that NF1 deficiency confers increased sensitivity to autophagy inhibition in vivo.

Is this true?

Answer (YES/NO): YES